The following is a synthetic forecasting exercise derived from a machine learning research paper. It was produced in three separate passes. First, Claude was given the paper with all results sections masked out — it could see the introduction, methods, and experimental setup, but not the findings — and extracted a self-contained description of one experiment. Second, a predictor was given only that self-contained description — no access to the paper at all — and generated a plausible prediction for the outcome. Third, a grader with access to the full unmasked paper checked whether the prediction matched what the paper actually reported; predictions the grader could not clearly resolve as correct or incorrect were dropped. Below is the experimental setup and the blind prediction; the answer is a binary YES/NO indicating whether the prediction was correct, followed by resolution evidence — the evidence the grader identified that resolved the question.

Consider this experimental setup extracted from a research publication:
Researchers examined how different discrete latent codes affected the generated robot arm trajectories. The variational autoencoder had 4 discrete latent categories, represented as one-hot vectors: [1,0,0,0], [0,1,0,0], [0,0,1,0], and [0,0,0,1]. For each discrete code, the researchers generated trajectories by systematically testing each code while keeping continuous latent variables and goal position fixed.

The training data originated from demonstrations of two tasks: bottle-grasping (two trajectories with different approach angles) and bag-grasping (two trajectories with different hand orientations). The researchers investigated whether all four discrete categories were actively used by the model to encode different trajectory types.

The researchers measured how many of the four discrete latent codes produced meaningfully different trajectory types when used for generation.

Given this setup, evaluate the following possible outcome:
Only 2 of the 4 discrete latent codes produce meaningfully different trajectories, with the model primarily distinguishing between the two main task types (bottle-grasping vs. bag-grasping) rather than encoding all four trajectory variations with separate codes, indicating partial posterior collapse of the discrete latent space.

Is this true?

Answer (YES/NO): YES